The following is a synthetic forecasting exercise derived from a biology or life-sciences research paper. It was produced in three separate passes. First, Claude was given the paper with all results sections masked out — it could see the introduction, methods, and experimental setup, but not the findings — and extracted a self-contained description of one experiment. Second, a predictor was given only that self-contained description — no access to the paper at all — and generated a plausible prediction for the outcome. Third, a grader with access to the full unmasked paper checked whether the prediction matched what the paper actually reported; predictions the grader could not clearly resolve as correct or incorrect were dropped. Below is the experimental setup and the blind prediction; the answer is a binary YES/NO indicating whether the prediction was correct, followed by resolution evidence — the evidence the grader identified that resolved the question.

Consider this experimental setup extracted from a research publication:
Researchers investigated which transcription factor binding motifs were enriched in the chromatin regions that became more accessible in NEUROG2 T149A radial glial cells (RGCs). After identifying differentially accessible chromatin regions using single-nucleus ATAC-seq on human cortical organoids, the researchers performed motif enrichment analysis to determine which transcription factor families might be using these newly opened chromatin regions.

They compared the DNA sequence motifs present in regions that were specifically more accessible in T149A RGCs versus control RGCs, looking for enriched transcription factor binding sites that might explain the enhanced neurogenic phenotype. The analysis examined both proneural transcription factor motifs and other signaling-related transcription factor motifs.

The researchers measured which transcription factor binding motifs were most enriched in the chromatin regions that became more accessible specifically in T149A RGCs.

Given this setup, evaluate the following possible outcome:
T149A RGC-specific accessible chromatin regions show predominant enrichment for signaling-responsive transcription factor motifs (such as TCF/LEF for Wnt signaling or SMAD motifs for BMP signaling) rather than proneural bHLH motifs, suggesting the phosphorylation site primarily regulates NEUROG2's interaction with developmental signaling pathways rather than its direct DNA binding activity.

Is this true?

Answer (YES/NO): NO